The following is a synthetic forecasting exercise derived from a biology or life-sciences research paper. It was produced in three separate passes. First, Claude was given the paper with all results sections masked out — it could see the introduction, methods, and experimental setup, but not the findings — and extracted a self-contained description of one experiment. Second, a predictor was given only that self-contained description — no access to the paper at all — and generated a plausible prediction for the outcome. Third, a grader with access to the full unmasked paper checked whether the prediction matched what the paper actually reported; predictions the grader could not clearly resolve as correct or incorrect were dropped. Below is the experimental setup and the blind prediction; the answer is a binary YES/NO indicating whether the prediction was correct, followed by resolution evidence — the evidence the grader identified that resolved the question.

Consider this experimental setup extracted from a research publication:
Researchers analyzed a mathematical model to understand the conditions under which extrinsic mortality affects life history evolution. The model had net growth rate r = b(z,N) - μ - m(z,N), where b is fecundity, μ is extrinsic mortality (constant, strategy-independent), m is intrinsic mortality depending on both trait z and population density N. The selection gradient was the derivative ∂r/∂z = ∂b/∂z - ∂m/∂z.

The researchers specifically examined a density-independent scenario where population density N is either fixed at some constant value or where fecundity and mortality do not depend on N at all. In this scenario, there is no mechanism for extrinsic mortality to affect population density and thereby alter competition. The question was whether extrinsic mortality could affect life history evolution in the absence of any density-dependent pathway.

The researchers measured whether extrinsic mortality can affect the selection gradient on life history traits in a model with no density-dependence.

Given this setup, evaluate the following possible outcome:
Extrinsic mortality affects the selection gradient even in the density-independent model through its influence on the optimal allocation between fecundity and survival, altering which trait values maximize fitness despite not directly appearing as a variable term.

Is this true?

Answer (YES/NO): NO